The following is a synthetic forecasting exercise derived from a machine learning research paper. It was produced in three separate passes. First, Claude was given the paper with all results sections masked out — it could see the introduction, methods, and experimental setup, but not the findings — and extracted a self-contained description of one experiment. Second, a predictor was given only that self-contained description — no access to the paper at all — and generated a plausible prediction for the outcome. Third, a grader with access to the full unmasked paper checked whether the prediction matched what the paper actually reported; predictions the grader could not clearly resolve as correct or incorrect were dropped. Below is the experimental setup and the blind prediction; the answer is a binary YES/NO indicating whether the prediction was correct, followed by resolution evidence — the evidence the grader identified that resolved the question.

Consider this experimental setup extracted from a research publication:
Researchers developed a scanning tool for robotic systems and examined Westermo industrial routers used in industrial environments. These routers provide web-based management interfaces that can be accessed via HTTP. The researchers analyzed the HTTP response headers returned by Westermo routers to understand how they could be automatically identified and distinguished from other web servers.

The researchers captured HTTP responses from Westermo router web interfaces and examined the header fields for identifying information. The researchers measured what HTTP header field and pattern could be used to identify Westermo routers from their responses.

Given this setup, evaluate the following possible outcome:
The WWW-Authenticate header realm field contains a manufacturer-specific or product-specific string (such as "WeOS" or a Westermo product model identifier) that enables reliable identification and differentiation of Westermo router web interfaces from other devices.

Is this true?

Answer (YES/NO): YES